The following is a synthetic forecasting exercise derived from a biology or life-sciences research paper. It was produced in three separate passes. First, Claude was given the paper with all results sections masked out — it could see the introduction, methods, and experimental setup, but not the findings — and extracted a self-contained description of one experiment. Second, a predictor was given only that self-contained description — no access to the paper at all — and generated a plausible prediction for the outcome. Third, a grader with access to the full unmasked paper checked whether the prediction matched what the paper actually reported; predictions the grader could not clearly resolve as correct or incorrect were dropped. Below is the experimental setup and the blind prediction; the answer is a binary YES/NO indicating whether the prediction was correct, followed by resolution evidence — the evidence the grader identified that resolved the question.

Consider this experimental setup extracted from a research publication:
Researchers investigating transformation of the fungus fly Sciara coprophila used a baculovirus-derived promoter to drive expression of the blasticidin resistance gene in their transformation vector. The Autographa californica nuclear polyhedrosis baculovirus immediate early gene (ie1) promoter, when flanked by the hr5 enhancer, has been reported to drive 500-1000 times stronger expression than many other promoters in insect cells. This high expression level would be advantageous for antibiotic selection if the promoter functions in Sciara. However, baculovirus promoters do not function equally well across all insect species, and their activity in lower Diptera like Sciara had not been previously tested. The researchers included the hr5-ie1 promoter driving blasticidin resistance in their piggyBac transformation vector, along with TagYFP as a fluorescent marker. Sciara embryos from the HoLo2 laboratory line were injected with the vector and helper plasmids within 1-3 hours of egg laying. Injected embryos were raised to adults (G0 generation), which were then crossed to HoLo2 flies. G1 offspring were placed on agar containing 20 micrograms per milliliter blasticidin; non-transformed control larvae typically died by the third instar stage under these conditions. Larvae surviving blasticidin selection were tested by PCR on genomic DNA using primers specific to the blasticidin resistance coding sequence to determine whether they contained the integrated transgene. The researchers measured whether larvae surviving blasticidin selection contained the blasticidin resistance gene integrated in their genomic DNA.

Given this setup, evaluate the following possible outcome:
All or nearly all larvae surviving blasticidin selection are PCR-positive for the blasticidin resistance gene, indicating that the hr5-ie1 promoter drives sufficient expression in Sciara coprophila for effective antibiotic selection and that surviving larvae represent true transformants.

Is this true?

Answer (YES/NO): YES